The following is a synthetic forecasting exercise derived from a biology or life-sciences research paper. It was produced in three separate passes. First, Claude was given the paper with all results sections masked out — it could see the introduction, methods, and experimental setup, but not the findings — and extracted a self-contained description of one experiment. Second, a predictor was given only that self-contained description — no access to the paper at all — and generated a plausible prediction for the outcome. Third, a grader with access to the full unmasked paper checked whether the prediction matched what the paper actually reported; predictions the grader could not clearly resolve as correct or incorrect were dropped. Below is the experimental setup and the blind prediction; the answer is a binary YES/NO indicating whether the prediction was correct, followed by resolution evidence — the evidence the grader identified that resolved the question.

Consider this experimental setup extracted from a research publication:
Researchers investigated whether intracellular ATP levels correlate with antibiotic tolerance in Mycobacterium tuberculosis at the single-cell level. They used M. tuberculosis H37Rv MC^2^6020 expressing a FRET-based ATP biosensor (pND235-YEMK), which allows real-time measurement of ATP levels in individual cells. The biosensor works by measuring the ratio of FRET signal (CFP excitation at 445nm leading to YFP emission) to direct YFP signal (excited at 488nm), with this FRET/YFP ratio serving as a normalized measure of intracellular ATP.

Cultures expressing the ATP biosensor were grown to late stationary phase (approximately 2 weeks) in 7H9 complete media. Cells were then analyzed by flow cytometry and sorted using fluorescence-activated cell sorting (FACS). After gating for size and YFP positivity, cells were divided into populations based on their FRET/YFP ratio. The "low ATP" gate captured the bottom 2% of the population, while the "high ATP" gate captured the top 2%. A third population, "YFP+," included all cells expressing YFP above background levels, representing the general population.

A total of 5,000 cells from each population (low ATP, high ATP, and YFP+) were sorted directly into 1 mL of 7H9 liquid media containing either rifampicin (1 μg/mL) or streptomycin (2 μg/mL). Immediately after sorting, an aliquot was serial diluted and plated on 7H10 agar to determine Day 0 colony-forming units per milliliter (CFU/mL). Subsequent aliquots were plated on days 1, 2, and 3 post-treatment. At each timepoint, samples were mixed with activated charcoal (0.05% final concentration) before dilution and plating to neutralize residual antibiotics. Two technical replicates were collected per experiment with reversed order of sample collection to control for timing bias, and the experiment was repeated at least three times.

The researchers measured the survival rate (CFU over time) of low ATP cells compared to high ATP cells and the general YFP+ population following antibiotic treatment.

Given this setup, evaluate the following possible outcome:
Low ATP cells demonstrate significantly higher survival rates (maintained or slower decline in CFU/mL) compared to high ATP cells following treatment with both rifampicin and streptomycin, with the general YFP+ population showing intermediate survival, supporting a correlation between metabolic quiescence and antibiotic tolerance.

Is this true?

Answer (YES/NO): NO